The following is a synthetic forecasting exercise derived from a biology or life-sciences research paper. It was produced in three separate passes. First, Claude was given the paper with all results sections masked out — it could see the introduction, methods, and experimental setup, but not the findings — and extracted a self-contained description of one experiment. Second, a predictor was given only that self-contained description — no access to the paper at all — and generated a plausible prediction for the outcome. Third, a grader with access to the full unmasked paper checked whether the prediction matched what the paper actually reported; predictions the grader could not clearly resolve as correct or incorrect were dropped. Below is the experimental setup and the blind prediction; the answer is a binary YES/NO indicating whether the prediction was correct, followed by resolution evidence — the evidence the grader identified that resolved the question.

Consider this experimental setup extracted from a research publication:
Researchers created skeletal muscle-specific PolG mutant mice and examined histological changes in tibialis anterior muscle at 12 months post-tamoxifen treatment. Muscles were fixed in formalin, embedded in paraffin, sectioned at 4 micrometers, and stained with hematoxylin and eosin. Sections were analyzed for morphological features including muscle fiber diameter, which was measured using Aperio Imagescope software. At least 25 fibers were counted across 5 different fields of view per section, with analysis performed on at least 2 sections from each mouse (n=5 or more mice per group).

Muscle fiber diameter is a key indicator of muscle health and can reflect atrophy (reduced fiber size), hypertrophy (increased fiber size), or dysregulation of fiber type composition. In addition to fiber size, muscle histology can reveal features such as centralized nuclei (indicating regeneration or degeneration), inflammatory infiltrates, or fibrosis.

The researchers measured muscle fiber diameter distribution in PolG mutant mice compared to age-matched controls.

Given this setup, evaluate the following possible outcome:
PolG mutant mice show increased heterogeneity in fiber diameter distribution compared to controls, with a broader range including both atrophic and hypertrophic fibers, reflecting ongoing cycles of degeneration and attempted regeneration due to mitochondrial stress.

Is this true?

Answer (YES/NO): NO